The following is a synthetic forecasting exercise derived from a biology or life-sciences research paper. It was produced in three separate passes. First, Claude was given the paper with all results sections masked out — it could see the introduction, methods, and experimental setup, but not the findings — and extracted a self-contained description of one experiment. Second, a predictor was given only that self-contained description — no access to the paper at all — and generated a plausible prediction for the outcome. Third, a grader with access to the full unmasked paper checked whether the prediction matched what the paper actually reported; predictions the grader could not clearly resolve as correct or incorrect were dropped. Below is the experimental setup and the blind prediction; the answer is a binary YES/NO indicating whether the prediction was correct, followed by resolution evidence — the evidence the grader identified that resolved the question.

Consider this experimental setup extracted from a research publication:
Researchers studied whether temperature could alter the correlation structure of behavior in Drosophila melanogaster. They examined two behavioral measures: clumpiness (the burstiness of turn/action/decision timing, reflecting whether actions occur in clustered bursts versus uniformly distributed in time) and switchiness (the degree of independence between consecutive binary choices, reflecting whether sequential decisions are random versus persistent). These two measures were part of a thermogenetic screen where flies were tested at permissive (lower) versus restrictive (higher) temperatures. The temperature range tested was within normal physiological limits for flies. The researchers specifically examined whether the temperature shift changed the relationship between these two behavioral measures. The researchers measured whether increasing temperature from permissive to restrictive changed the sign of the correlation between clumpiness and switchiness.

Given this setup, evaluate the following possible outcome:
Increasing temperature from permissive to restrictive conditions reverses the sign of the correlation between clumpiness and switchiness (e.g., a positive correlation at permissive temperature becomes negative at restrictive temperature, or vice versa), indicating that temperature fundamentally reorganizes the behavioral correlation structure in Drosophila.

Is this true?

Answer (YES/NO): YES